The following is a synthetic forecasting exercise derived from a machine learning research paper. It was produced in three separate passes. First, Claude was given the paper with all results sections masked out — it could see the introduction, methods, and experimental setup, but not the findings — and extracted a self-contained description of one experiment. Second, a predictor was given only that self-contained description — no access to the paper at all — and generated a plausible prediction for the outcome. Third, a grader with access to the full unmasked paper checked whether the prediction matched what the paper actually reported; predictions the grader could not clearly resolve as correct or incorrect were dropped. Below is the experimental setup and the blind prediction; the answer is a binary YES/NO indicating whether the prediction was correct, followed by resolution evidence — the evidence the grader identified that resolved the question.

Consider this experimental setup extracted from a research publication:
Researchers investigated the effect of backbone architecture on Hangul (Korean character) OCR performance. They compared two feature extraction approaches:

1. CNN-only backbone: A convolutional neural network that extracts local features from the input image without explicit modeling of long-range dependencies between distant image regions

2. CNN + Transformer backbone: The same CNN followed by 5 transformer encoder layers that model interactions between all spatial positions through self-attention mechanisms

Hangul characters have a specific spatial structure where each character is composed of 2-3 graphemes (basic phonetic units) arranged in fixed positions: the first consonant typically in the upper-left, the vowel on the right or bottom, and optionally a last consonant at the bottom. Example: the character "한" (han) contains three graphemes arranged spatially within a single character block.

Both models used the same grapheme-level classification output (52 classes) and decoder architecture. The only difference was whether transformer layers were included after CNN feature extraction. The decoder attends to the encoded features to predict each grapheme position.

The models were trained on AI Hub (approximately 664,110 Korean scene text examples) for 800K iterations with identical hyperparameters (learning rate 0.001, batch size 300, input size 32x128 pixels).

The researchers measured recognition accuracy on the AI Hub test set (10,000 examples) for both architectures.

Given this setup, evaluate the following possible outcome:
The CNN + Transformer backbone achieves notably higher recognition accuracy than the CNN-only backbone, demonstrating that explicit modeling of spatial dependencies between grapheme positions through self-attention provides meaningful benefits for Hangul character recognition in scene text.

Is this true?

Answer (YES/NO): YES